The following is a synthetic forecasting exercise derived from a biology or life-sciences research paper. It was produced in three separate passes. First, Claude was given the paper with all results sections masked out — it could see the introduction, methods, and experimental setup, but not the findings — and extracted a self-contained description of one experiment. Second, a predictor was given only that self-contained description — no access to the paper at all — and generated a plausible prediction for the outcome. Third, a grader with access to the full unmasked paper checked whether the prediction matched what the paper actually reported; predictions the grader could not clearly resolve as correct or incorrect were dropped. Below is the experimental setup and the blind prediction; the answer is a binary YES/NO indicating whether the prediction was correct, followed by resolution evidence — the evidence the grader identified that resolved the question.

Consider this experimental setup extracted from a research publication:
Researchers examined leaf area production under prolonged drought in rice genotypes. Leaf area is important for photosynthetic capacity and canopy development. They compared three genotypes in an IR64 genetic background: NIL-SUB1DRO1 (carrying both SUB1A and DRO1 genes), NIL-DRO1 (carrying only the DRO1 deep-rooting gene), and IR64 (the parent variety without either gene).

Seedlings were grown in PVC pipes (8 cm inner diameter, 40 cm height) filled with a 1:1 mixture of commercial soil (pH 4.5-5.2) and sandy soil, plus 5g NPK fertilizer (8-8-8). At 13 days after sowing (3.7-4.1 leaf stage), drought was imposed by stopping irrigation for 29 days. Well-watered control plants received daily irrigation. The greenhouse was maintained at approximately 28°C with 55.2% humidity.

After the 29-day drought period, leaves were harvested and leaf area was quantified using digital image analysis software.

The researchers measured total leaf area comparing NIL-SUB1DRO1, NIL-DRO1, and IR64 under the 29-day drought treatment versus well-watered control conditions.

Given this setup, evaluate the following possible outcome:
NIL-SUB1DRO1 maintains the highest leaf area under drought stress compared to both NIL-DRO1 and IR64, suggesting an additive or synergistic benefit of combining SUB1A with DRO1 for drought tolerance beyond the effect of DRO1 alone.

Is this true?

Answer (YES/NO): NO